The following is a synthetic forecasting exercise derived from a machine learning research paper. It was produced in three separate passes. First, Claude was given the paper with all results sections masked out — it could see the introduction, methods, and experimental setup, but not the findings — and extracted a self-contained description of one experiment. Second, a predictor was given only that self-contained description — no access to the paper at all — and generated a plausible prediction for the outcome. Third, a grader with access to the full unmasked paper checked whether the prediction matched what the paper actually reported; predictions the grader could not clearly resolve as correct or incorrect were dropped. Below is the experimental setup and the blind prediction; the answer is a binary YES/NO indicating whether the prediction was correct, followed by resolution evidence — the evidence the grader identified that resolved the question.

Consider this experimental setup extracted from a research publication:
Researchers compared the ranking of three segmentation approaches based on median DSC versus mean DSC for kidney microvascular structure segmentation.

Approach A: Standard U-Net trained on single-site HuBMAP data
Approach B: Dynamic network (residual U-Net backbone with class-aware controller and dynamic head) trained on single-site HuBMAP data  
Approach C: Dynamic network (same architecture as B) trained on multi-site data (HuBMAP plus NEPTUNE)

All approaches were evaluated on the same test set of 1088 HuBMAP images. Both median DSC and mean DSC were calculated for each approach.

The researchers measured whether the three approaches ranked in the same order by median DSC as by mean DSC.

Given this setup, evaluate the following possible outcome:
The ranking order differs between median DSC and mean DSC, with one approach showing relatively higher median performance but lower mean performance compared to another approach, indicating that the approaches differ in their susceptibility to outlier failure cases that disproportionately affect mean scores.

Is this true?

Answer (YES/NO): YES